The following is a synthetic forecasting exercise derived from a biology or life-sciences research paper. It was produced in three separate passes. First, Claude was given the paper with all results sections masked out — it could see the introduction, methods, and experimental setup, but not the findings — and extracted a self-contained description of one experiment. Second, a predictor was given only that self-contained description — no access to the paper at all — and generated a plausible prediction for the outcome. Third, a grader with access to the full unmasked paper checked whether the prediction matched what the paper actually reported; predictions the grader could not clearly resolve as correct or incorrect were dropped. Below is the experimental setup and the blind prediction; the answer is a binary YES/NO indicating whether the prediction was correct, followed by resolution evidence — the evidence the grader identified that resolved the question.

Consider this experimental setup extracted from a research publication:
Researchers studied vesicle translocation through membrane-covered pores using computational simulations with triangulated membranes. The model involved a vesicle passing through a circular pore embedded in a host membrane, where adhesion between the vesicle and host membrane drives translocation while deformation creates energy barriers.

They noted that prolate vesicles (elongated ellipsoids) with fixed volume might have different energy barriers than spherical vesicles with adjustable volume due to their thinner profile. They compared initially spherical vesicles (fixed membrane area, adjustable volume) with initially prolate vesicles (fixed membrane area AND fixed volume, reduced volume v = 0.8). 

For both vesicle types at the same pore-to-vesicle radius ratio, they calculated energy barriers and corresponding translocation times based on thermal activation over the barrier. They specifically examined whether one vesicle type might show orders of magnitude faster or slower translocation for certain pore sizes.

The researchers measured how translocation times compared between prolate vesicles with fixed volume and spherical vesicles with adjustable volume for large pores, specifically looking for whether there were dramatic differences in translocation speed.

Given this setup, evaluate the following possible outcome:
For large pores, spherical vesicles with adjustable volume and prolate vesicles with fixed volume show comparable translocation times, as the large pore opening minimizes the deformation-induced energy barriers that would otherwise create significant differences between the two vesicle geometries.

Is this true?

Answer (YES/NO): NO